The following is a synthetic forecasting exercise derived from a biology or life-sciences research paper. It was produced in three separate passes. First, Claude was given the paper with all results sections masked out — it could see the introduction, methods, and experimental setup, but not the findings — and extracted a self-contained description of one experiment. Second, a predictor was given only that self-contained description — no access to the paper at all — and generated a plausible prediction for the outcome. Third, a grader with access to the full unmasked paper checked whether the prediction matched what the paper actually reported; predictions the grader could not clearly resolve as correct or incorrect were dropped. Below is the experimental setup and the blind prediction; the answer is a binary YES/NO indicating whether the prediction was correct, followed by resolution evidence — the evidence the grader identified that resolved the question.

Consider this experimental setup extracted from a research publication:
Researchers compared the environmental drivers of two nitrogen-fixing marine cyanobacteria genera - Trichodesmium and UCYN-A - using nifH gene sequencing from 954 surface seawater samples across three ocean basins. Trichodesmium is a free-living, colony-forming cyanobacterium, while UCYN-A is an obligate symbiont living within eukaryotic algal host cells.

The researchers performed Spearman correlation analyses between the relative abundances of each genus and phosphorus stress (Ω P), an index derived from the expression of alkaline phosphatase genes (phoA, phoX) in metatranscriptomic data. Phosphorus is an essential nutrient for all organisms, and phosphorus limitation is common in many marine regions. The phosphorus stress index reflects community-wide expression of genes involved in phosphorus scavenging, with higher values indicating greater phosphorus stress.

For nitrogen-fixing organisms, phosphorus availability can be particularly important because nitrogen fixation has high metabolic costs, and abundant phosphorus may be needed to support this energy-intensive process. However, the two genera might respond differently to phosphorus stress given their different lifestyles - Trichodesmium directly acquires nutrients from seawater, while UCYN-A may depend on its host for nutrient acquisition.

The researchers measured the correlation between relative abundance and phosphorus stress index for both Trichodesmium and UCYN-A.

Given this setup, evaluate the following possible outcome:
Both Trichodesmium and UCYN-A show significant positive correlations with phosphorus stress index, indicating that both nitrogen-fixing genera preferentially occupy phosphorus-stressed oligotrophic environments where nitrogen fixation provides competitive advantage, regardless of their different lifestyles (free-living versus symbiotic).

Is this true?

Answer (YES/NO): NO